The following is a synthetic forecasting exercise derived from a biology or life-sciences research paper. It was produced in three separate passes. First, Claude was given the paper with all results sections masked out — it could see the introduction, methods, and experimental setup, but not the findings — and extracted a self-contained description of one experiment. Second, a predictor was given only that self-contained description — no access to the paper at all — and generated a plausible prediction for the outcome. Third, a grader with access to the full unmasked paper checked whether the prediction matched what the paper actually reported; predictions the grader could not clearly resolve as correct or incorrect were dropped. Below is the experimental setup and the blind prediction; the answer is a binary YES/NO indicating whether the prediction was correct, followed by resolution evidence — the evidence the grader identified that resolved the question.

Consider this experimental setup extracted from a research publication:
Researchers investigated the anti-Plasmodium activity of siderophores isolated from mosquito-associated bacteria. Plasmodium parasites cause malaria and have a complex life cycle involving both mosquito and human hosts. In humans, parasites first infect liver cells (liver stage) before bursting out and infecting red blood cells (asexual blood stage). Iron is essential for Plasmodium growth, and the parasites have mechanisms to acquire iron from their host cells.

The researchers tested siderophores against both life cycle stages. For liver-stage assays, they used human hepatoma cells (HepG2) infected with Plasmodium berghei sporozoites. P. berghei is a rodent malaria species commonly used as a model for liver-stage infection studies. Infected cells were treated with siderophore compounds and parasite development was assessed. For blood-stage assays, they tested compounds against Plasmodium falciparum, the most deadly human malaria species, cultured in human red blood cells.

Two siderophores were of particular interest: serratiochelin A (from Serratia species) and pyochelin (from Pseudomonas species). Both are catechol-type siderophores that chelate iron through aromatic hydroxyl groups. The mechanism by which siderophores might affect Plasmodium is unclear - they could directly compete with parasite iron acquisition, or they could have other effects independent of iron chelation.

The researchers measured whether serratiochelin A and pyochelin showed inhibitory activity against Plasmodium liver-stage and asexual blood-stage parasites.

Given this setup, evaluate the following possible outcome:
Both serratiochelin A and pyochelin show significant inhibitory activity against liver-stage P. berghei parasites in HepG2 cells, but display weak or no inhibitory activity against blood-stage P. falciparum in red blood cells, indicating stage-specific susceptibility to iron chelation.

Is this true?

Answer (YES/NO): NO